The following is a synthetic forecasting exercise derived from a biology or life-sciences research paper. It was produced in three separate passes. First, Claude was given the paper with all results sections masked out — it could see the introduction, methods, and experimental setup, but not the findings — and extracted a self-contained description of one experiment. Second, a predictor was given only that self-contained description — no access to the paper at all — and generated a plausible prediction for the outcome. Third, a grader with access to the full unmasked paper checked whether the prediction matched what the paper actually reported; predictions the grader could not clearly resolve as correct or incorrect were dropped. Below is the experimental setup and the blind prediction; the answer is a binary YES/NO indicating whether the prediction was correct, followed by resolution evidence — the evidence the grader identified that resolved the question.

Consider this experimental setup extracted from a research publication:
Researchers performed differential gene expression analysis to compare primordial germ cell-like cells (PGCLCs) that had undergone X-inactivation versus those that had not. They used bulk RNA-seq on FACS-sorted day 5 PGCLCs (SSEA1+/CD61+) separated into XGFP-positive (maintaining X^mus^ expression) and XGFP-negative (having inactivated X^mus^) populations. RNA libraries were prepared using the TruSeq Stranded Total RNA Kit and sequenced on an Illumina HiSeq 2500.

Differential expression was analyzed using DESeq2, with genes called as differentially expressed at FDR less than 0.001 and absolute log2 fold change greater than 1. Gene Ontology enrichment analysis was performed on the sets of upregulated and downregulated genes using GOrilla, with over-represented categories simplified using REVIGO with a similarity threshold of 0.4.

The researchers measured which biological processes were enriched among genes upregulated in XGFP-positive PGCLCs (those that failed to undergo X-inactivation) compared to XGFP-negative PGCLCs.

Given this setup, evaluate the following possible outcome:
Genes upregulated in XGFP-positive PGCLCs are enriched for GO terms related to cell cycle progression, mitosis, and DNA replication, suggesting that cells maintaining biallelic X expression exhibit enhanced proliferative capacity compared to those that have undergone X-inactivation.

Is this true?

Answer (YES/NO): NO